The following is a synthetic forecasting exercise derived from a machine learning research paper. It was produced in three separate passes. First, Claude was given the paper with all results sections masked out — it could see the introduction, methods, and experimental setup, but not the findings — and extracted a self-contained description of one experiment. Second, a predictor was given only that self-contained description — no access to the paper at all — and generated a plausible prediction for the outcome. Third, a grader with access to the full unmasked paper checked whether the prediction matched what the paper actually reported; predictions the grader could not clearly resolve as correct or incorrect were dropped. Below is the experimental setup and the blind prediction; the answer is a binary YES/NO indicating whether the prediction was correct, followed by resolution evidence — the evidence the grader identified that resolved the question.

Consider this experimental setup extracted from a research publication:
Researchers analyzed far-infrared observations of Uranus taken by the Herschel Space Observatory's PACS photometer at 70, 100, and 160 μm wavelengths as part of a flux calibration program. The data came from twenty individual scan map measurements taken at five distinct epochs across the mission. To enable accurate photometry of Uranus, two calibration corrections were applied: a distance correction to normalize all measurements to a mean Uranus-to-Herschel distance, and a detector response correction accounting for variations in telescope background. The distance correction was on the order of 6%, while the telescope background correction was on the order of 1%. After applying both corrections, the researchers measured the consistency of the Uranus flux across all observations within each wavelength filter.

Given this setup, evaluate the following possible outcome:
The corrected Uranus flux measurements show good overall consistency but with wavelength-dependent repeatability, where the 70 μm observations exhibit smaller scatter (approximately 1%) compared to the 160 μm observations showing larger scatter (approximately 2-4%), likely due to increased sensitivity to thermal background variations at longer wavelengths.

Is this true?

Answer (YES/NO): NO